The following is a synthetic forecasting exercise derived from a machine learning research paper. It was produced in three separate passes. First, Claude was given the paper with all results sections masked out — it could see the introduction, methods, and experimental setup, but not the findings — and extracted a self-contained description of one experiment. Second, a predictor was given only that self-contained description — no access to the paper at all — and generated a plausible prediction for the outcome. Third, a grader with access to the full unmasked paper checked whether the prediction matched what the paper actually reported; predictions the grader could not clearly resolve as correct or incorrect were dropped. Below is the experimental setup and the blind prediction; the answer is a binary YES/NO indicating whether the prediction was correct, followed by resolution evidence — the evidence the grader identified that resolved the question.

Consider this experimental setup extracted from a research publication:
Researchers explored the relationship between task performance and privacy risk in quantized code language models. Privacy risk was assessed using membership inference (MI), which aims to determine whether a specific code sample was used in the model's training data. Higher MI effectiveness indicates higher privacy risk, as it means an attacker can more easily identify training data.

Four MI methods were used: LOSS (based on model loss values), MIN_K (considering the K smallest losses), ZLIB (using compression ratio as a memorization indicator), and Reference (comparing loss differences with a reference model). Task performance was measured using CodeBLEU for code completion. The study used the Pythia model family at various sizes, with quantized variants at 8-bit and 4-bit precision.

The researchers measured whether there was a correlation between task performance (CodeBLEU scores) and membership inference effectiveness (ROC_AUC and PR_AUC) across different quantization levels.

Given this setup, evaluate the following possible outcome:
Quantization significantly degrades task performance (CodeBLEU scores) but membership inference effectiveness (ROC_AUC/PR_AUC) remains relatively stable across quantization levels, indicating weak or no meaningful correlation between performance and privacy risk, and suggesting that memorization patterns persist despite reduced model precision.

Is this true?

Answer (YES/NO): NO